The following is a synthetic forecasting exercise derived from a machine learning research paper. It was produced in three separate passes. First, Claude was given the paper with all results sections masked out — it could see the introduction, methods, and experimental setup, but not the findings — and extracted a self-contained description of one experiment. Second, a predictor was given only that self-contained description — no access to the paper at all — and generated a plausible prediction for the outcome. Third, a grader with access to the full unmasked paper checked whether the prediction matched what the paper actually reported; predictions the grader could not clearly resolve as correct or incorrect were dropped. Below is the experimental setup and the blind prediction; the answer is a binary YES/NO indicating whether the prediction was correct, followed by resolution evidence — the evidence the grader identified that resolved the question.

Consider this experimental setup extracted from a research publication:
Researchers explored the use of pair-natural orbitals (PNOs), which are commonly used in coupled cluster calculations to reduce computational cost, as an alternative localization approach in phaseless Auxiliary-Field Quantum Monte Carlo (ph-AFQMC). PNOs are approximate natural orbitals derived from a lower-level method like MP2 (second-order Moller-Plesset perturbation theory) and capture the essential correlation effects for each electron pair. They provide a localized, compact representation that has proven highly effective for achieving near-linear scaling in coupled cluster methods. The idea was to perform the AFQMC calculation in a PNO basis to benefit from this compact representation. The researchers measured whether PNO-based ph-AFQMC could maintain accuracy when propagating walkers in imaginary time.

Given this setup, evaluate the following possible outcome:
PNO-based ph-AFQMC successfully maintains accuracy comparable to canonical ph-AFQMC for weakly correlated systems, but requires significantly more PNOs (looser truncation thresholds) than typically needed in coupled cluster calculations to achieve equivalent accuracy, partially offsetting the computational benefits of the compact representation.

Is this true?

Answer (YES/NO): NO